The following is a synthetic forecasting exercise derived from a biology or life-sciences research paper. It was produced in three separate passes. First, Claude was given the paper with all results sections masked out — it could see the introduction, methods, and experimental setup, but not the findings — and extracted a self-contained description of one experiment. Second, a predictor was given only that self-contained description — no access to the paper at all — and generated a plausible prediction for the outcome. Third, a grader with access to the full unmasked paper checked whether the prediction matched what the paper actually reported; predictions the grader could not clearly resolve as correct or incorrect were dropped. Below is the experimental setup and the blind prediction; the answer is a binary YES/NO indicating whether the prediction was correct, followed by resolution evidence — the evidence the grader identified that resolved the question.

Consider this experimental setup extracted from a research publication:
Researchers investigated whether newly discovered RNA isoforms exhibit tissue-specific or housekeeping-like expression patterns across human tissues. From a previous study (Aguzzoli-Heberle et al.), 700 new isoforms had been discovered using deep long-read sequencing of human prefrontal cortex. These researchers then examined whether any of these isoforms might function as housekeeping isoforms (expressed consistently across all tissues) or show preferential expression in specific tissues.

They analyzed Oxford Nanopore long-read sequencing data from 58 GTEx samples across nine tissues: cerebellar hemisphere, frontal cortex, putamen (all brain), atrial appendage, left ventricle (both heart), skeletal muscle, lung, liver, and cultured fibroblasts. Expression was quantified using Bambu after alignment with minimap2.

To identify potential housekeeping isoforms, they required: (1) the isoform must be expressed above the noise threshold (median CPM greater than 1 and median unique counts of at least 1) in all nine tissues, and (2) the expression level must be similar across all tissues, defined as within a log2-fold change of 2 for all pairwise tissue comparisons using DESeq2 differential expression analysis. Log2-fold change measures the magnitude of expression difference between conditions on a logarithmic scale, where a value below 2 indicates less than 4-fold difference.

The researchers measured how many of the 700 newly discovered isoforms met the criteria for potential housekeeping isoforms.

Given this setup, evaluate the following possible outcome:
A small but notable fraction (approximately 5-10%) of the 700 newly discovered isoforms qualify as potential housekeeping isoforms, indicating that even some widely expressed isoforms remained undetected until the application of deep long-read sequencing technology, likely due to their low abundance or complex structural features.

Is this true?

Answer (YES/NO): YES